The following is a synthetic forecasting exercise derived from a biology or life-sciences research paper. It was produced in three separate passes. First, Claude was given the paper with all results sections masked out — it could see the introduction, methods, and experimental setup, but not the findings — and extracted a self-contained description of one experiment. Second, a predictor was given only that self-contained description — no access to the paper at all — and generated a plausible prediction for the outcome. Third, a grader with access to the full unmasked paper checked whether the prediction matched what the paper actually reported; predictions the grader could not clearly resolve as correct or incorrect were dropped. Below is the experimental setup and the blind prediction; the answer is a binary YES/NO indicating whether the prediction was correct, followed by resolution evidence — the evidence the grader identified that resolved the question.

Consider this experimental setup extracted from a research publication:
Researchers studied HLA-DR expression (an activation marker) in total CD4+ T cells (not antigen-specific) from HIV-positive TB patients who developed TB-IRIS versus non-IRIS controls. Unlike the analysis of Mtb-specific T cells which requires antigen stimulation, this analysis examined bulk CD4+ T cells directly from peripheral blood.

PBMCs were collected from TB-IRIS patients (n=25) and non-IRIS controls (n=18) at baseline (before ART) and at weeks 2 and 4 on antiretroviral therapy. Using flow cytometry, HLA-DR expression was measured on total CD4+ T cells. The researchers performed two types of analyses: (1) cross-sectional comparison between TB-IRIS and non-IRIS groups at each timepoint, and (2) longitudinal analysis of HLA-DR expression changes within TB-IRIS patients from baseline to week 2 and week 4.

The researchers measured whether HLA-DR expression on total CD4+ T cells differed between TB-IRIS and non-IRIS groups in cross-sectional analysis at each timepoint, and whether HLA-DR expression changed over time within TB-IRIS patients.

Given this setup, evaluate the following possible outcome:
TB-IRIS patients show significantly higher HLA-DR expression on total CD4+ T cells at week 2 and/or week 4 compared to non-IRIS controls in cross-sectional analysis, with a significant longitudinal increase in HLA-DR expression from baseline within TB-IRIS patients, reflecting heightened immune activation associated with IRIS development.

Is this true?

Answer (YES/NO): NO